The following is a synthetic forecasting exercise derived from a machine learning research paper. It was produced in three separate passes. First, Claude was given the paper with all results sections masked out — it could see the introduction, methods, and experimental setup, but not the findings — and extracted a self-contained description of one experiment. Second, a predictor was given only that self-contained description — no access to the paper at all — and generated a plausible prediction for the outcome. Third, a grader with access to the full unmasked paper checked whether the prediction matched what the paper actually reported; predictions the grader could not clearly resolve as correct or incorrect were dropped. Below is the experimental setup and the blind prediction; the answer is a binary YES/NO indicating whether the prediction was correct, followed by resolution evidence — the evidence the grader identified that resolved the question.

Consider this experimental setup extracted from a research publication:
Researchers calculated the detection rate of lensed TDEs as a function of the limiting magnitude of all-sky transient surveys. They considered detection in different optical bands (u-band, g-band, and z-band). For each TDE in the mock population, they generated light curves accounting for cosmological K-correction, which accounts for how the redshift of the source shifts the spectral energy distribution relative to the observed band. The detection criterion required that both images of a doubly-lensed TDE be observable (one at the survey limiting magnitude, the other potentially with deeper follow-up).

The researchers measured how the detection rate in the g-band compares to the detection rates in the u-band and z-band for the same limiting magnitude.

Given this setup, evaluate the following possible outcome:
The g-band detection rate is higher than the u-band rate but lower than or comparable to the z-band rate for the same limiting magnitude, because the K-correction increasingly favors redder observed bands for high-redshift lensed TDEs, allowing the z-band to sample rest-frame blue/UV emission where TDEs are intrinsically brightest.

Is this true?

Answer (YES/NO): NO